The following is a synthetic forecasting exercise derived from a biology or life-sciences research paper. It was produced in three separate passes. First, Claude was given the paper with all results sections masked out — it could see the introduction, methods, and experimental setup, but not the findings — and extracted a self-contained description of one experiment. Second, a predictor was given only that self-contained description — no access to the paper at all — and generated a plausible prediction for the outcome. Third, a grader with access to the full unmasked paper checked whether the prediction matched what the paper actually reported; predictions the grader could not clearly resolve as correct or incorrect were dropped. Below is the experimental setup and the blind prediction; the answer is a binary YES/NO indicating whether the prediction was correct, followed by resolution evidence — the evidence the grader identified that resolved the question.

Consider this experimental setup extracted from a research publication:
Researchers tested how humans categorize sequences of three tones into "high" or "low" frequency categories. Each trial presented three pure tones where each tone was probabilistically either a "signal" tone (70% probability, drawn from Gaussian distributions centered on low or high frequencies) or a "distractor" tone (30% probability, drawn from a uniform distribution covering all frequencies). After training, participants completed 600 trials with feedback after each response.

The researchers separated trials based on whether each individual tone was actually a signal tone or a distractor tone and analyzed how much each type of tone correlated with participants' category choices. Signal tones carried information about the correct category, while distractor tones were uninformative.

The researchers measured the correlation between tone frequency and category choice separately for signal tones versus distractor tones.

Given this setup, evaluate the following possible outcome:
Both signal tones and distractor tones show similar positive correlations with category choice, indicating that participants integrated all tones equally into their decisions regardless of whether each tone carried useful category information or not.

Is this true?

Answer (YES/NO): NO